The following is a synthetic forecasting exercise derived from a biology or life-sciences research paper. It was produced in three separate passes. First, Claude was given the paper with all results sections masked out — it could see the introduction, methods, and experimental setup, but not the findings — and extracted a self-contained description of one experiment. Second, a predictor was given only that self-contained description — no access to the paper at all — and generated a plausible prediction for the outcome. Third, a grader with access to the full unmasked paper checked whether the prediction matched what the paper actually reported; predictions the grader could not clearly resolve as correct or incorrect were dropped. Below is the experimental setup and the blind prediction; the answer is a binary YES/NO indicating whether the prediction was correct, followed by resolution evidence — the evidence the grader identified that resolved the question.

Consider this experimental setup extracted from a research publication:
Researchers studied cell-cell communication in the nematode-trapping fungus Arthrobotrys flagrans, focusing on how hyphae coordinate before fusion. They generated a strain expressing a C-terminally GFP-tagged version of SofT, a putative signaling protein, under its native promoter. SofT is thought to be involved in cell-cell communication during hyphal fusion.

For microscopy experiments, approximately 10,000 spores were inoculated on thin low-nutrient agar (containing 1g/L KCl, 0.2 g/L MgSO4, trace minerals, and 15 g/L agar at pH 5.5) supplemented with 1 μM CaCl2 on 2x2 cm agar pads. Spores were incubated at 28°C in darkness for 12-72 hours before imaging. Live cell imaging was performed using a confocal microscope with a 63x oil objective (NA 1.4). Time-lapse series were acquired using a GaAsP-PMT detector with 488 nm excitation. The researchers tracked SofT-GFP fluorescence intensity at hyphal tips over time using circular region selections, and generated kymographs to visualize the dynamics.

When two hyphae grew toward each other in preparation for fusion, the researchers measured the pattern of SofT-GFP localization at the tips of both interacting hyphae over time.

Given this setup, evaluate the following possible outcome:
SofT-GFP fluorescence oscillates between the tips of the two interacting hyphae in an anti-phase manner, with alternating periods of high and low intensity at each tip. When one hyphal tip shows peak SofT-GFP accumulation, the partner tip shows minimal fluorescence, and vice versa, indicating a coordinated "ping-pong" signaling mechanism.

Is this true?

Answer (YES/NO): YES